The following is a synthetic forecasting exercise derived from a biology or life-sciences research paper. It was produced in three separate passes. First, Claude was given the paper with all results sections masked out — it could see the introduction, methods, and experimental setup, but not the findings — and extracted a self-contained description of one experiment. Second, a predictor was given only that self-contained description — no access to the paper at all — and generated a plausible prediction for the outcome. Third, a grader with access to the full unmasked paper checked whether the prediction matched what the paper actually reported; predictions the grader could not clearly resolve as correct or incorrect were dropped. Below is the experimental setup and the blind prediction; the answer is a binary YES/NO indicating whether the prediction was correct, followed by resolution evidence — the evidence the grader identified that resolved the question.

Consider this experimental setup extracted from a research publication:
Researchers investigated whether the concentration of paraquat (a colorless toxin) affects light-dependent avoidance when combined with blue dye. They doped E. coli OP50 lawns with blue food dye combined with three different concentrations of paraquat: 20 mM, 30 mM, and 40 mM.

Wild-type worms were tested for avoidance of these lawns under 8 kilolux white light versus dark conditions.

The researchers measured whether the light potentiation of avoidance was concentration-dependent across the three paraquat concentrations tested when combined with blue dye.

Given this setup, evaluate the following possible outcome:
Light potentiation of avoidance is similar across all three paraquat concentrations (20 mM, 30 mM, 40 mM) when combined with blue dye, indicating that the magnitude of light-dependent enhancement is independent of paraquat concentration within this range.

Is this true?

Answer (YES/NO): NO